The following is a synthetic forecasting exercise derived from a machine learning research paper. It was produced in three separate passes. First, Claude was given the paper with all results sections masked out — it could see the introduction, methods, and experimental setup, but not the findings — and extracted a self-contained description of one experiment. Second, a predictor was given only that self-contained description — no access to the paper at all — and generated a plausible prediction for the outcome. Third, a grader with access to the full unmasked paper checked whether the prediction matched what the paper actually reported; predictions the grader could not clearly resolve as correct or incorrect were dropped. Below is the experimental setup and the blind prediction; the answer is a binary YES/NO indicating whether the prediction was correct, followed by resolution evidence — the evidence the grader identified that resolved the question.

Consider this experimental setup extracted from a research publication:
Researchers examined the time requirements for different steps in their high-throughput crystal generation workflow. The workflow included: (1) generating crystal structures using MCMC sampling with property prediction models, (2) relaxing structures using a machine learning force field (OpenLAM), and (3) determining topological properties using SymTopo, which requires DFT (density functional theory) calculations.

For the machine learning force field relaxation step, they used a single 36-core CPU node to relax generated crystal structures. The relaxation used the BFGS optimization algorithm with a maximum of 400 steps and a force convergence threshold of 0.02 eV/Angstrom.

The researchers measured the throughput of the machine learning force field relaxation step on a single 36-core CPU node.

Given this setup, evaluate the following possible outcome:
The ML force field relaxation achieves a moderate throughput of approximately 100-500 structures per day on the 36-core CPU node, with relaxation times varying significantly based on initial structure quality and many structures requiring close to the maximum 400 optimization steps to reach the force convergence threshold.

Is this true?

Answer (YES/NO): NO